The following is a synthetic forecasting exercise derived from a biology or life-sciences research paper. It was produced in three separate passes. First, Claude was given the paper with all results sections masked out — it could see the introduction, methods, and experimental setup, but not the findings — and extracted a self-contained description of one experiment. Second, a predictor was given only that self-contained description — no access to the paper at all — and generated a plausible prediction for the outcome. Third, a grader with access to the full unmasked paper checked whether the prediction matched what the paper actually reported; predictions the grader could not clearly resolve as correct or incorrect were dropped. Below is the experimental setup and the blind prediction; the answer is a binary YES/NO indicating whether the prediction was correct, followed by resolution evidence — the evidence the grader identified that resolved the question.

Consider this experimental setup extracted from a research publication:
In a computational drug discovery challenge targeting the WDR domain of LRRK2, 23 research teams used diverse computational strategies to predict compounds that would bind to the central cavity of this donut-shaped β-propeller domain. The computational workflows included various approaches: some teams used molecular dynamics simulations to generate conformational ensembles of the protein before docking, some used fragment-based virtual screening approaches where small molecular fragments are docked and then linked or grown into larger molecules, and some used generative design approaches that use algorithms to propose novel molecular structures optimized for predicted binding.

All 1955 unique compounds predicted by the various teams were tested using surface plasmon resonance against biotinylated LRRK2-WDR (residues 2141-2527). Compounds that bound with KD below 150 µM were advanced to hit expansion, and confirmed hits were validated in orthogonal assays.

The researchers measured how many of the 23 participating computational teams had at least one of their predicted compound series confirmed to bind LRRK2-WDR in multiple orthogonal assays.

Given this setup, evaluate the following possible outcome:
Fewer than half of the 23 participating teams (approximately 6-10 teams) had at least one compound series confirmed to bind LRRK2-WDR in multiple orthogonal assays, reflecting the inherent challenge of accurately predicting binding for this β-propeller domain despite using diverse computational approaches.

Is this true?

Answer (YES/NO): YES